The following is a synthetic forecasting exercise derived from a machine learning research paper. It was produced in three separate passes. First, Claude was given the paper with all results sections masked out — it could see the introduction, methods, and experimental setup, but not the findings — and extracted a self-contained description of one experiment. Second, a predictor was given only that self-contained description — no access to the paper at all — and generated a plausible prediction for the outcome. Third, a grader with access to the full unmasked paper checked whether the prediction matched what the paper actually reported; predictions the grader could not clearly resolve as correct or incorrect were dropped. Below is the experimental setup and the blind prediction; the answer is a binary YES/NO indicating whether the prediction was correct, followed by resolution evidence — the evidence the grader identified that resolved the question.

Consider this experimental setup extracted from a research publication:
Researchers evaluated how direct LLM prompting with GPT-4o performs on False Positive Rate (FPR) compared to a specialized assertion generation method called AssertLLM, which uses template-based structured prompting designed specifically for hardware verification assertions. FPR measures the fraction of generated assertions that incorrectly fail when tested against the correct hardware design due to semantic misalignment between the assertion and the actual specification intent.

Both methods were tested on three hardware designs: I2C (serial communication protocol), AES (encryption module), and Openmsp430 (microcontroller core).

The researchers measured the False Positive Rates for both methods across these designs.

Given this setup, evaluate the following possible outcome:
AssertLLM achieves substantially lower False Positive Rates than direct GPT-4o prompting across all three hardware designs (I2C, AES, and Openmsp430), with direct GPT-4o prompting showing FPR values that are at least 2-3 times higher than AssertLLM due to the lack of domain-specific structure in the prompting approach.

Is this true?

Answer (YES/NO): YES